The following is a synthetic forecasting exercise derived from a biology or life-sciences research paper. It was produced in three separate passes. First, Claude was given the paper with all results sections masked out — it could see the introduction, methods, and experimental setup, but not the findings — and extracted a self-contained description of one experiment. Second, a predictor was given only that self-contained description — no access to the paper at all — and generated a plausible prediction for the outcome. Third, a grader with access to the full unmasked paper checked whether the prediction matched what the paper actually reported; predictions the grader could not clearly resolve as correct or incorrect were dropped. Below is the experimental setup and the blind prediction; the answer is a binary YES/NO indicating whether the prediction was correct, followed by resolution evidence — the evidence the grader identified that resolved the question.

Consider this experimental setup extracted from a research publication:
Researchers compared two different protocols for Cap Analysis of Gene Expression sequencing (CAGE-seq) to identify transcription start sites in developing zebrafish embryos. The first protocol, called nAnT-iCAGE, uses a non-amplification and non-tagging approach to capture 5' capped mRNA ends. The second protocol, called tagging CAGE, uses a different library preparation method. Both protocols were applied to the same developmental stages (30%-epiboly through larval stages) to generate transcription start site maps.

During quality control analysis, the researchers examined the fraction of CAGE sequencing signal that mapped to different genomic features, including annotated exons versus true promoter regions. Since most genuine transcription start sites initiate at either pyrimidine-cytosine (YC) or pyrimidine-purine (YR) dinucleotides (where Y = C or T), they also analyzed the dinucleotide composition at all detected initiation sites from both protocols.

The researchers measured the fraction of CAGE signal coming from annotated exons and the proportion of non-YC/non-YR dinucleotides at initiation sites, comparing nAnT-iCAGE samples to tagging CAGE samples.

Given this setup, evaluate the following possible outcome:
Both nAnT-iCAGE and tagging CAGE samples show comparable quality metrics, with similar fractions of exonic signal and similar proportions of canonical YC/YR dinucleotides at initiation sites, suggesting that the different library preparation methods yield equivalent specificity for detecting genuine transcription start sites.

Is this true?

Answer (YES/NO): NO